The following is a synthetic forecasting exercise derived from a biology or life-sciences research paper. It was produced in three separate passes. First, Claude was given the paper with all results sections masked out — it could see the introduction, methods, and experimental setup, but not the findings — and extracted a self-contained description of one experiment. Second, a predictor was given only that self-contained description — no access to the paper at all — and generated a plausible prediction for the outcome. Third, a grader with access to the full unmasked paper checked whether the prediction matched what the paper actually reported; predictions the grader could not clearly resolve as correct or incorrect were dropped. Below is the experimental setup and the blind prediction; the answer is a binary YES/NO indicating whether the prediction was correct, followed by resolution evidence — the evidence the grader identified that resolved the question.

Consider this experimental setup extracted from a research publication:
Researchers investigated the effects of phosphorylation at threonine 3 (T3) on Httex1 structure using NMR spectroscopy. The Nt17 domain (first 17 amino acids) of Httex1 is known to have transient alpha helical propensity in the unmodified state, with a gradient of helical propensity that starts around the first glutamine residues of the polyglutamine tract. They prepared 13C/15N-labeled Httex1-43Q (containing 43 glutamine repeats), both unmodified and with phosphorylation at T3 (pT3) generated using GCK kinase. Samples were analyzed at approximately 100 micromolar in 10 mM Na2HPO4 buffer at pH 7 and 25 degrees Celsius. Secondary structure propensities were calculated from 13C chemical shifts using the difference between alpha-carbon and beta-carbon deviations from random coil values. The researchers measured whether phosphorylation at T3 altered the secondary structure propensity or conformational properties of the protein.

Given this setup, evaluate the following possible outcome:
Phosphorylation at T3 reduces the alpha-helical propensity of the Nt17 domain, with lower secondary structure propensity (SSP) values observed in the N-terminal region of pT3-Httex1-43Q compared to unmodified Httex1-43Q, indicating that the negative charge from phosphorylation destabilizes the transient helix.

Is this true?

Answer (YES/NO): NO